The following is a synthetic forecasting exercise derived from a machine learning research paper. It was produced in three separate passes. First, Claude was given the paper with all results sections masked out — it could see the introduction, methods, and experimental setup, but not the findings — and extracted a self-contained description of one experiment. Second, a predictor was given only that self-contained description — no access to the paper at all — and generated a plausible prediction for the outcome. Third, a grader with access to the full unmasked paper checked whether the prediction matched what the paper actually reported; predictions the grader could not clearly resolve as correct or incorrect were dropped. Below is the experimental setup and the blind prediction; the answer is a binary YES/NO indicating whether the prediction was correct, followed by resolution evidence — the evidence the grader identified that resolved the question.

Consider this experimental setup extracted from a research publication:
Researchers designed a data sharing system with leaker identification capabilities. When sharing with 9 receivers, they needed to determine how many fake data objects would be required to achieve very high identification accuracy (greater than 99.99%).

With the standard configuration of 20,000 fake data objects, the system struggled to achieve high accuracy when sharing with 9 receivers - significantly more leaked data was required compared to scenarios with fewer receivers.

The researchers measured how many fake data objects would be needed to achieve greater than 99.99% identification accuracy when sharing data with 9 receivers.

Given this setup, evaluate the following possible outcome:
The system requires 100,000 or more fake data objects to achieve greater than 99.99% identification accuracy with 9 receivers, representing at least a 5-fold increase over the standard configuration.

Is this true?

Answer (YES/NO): YES